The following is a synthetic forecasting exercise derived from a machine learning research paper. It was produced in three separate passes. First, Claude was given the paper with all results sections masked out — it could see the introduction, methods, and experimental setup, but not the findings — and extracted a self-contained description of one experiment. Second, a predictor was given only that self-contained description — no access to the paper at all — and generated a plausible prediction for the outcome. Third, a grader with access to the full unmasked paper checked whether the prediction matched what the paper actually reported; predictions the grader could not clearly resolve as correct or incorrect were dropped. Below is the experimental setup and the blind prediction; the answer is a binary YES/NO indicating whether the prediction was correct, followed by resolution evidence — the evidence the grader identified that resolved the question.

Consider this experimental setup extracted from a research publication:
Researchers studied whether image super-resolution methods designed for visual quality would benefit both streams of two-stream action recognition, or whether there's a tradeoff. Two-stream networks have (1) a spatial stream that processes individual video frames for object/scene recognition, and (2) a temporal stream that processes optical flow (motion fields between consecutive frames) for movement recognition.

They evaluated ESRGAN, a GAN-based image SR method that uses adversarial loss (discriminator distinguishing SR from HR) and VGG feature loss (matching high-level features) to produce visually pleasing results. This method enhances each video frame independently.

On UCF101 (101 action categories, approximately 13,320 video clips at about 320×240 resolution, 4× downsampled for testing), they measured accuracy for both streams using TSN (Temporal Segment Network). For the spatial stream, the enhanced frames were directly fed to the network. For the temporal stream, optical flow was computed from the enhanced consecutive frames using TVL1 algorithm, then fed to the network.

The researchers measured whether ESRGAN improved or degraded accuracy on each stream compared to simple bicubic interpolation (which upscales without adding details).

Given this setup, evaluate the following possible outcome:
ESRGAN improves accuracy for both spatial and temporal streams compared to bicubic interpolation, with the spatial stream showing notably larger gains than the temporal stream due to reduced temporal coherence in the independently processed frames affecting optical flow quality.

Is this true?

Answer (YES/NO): NO